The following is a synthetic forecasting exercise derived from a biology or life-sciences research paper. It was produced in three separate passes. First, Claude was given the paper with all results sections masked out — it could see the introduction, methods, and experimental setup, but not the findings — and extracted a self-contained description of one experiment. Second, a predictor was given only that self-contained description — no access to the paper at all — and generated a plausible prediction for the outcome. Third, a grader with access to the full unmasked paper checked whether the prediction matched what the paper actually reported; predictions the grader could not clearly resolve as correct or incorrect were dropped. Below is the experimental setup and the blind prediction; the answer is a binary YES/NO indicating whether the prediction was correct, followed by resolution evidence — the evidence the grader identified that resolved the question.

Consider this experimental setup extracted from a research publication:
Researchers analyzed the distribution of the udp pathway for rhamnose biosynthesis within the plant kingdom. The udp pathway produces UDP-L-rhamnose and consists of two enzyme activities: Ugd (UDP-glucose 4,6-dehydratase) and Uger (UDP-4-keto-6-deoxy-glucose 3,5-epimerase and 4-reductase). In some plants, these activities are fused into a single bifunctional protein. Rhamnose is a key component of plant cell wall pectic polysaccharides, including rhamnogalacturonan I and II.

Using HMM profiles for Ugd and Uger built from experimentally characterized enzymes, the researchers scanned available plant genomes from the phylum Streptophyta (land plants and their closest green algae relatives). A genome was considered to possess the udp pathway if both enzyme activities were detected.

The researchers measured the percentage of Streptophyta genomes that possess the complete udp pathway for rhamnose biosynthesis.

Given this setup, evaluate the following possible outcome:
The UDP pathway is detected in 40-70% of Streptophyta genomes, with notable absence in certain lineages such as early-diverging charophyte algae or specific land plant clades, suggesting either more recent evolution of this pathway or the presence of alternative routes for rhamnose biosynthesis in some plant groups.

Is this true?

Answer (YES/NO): NO